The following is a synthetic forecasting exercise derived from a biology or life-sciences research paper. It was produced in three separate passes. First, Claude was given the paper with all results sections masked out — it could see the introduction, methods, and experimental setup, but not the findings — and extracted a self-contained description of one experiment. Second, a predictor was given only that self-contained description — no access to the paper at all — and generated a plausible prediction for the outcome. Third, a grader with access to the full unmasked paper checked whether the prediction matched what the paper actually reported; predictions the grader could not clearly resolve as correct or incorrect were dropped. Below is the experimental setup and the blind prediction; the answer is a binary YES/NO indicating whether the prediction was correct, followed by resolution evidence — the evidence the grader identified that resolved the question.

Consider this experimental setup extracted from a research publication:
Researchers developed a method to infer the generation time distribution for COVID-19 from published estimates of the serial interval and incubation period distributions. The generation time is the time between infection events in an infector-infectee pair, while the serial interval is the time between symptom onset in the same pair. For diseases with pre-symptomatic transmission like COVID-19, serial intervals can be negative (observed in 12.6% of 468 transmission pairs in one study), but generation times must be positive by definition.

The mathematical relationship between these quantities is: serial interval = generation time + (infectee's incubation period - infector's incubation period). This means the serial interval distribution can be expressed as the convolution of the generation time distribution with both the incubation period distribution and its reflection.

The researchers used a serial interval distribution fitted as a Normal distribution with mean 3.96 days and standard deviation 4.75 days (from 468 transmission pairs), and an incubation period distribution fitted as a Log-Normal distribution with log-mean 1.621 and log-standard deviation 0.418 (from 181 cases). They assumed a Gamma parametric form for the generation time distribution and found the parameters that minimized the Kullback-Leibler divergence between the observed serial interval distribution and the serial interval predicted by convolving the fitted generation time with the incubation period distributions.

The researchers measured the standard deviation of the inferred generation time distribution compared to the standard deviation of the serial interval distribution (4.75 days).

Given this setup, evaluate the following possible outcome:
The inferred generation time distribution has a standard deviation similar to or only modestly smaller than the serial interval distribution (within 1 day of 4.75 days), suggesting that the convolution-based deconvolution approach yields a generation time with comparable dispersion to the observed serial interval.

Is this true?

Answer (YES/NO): NO